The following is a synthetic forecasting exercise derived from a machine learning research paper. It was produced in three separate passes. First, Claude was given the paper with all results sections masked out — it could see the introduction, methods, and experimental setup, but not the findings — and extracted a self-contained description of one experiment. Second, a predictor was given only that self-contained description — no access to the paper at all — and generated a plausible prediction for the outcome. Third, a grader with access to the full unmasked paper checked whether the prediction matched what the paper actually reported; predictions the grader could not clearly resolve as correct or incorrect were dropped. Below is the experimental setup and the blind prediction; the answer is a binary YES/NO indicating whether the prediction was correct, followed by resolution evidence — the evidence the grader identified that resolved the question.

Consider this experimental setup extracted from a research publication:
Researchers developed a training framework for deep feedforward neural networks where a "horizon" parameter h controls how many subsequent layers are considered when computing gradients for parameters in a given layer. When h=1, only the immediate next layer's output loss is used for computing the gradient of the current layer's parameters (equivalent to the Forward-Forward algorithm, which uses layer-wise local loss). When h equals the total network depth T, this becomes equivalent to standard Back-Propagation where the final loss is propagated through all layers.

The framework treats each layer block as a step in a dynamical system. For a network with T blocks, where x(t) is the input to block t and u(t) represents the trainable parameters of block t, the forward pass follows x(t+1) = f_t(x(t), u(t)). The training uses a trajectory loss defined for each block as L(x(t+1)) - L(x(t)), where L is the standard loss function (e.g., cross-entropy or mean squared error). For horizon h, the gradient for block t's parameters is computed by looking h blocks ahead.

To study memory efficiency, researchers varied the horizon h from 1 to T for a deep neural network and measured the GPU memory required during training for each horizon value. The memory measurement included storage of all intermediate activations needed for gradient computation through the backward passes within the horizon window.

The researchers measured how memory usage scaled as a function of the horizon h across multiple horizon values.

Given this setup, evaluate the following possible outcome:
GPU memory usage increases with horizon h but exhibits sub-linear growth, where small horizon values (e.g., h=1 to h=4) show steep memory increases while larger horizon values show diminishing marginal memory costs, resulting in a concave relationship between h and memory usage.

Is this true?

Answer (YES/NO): NO